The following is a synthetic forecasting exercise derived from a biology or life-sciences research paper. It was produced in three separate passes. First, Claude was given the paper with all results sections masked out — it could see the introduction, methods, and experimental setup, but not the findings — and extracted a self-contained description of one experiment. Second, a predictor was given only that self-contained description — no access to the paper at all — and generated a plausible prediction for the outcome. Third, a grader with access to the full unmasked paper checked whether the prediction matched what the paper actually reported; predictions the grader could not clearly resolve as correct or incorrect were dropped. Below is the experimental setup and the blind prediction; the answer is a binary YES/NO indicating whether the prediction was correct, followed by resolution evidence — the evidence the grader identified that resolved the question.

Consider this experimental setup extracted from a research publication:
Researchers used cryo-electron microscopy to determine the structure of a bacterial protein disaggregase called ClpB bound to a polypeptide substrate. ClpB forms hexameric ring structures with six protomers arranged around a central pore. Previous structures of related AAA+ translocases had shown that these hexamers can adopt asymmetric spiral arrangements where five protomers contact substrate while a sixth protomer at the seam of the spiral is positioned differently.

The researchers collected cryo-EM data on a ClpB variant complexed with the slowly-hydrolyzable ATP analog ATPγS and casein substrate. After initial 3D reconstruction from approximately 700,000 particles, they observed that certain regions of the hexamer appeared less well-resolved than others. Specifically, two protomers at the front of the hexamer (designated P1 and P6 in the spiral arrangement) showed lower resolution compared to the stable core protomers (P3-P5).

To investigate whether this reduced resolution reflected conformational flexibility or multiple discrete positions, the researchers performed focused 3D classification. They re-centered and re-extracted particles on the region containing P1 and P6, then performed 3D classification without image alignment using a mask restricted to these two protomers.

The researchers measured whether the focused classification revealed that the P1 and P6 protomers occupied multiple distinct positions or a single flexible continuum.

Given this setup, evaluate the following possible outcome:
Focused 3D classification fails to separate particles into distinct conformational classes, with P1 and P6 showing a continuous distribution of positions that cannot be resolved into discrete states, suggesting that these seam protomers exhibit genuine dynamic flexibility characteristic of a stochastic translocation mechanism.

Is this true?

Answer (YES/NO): NO